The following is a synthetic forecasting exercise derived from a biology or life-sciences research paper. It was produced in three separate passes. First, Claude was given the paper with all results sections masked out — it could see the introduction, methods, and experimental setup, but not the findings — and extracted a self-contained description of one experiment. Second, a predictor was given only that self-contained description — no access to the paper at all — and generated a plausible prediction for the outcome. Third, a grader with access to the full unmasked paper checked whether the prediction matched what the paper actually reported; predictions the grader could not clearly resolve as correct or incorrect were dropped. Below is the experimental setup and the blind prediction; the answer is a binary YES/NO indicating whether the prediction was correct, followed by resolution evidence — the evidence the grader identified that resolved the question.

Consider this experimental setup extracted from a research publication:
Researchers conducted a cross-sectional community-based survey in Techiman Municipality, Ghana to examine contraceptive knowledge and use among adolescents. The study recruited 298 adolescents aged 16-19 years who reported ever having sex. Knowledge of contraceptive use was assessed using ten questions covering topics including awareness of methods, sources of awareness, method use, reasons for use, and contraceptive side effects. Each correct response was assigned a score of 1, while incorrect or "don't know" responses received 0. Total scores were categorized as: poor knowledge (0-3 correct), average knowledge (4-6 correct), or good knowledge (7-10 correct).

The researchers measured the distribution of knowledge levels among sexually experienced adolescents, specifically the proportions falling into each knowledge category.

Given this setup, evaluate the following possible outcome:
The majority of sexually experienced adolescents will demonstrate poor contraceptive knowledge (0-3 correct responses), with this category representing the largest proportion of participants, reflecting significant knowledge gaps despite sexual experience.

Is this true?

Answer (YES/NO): YES